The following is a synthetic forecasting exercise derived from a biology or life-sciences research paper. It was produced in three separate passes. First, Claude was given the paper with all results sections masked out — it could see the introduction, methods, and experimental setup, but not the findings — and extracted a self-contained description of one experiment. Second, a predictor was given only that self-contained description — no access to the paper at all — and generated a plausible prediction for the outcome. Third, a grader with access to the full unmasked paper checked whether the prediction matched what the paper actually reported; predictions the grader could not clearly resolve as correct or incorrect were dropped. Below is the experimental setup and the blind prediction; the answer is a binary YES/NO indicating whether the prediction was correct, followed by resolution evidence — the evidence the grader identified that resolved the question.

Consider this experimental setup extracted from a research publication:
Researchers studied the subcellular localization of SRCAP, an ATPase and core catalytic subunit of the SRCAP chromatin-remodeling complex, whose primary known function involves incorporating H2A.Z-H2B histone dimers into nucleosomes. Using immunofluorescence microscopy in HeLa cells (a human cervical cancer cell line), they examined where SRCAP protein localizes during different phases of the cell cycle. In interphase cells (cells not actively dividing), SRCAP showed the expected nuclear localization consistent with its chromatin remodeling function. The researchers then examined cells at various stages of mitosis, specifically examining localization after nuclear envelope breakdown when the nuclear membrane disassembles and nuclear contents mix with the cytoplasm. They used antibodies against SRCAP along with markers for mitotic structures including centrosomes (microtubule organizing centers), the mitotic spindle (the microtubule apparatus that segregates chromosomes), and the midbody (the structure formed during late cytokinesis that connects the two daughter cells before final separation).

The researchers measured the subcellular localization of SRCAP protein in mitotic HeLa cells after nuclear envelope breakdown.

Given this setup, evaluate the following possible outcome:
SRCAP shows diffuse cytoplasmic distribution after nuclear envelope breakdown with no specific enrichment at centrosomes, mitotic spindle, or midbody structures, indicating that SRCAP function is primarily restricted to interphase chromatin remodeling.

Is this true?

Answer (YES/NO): NO